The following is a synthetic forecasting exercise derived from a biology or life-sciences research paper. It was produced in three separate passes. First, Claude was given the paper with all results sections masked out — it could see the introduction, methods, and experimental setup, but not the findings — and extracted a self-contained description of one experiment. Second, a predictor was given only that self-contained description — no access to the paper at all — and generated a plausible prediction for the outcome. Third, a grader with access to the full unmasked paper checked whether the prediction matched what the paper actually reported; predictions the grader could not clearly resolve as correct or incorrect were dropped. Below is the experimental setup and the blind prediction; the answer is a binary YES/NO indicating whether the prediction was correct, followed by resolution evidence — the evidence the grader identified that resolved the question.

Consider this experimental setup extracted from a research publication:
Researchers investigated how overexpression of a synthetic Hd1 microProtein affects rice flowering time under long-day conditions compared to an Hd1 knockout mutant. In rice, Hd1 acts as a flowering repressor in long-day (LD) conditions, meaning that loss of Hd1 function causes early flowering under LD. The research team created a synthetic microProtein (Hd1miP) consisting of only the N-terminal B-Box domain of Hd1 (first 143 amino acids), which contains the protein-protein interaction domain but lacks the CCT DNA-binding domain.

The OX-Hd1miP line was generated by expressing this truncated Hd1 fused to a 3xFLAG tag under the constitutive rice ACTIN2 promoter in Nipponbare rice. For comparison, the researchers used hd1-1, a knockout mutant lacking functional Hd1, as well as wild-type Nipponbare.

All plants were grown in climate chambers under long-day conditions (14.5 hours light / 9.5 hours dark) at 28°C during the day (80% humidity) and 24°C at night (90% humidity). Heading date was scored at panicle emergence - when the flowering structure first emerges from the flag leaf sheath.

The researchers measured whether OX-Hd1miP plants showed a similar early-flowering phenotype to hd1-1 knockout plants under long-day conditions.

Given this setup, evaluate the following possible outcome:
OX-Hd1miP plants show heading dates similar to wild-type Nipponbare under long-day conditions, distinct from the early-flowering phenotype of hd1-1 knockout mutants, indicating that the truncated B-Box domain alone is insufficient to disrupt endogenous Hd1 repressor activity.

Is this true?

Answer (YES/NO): NO